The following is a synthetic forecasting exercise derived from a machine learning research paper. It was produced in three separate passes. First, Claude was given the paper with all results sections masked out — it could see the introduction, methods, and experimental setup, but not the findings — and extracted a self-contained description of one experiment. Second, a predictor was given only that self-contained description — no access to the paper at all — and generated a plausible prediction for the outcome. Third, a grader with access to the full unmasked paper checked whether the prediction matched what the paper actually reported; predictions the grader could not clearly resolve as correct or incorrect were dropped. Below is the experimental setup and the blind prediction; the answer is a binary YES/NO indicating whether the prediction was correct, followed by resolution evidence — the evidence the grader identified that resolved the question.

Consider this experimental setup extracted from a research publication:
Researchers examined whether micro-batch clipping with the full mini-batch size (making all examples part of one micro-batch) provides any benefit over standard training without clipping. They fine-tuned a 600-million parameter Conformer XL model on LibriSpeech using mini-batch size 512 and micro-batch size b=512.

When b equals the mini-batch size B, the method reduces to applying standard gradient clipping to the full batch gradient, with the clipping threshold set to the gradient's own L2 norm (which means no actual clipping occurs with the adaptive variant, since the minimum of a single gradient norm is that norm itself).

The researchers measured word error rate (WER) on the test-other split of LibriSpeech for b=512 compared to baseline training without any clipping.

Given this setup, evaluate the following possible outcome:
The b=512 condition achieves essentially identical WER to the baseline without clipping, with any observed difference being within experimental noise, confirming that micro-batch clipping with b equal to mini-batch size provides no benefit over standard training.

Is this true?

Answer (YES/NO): NO